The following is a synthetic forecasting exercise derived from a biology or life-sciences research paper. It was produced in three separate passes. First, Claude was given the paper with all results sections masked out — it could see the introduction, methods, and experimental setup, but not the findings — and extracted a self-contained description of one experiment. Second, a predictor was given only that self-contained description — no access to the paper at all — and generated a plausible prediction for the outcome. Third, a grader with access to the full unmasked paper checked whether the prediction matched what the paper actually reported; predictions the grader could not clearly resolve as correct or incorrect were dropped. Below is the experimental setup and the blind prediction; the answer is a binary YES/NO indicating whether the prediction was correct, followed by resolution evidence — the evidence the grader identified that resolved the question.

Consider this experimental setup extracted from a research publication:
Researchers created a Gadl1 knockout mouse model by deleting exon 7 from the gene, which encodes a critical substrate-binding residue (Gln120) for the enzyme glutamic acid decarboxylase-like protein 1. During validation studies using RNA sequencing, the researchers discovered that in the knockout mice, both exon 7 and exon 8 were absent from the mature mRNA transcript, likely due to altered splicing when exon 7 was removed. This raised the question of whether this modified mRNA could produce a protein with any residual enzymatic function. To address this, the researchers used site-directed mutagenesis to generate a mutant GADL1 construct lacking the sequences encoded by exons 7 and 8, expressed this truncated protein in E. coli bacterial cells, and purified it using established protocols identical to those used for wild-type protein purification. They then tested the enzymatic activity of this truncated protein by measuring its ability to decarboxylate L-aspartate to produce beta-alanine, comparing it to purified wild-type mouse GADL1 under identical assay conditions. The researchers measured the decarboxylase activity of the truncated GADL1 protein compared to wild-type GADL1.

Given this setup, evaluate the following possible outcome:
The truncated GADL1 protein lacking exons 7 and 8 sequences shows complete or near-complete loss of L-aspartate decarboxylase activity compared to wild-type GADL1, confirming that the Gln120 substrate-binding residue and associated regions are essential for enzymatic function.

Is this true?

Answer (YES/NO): YES